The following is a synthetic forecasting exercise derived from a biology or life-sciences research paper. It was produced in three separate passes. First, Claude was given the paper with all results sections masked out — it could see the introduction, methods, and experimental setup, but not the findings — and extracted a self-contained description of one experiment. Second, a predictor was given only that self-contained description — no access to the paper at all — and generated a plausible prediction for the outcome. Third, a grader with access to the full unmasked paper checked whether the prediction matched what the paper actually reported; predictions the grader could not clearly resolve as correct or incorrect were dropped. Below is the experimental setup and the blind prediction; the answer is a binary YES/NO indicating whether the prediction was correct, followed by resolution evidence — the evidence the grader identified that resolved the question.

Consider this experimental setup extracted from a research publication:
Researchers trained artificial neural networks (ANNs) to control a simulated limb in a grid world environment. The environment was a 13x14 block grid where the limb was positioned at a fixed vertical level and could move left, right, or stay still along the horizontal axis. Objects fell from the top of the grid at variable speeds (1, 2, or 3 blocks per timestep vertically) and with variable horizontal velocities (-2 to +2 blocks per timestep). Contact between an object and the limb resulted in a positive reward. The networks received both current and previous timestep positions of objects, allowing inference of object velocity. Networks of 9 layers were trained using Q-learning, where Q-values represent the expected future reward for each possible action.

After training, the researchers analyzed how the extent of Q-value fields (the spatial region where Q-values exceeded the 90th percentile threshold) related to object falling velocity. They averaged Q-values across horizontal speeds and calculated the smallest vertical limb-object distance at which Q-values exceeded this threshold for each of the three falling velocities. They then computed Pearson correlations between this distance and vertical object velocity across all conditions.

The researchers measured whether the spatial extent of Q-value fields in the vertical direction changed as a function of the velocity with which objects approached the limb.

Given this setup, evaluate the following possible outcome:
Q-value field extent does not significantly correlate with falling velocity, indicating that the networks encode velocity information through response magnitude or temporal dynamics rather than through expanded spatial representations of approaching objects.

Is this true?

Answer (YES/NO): NO